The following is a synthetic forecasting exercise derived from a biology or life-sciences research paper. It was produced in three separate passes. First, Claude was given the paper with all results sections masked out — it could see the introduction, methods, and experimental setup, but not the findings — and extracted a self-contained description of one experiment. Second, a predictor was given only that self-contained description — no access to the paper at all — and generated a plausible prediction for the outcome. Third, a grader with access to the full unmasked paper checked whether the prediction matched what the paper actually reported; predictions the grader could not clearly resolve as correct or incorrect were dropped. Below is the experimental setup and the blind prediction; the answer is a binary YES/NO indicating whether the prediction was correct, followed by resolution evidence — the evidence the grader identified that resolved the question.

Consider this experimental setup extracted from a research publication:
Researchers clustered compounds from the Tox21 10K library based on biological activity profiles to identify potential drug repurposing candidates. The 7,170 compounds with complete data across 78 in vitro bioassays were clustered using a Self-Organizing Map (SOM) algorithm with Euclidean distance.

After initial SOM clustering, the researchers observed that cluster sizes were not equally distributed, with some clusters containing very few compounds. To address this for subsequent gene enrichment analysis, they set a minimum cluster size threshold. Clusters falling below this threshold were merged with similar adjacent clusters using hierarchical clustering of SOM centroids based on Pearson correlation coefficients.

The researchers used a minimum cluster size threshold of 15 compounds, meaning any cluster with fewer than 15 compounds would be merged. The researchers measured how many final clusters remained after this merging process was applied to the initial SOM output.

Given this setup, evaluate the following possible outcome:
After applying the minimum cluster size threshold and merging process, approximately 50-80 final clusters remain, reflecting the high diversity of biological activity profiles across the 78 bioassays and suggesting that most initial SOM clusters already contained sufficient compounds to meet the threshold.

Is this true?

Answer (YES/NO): NO